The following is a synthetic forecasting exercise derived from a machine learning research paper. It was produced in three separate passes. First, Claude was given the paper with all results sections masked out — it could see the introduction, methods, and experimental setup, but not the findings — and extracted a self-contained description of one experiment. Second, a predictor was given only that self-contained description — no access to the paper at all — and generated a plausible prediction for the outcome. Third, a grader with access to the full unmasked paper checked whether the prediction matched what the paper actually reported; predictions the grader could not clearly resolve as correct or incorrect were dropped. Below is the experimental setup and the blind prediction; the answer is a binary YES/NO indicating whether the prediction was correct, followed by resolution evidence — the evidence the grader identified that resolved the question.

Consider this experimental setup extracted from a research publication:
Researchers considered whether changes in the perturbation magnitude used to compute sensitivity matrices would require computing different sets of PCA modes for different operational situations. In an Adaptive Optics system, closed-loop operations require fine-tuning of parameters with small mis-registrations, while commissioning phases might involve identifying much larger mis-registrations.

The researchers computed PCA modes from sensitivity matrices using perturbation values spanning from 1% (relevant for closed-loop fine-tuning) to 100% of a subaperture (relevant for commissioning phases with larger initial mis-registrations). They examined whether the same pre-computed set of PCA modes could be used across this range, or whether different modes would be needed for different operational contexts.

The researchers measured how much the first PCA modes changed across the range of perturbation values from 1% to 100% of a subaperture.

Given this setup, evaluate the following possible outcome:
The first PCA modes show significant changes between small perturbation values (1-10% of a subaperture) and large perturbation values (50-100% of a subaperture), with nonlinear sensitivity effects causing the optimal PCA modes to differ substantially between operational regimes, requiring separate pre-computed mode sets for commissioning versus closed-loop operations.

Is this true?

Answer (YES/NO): NO